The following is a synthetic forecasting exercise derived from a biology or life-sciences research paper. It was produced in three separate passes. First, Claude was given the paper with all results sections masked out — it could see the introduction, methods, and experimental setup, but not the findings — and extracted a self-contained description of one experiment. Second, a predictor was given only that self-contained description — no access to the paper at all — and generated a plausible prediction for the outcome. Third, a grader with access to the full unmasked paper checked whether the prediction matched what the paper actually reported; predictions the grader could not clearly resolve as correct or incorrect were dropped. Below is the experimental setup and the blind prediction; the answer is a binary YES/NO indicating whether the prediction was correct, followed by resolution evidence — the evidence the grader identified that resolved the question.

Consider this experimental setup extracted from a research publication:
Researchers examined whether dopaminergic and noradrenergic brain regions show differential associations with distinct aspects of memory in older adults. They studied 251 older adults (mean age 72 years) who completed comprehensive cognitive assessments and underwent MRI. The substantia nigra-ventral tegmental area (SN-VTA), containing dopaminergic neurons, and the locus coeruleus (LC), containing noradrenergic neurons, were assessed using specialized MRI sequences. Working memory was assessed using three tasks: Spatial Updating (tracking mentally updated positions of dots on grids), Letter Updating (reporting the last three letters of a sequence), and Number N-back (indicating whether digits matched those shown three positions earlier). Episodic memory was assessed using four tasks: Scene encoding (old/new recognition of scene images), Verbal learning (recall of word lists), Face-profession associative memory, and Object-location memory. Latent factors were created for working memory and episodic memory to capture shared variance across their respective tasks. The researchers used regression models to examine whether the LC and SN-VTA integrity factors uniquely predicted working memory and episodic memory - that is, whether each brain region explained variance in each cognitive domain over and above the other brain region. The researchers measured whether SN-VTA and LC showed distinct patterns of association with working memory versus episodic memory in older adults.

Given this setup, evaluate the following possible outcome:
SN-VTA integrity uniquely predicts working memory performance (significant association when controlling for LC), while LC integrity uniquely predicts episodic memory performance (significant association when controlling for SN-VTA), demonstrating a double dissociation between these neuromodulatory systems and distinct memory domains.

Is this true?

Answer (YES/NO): YES